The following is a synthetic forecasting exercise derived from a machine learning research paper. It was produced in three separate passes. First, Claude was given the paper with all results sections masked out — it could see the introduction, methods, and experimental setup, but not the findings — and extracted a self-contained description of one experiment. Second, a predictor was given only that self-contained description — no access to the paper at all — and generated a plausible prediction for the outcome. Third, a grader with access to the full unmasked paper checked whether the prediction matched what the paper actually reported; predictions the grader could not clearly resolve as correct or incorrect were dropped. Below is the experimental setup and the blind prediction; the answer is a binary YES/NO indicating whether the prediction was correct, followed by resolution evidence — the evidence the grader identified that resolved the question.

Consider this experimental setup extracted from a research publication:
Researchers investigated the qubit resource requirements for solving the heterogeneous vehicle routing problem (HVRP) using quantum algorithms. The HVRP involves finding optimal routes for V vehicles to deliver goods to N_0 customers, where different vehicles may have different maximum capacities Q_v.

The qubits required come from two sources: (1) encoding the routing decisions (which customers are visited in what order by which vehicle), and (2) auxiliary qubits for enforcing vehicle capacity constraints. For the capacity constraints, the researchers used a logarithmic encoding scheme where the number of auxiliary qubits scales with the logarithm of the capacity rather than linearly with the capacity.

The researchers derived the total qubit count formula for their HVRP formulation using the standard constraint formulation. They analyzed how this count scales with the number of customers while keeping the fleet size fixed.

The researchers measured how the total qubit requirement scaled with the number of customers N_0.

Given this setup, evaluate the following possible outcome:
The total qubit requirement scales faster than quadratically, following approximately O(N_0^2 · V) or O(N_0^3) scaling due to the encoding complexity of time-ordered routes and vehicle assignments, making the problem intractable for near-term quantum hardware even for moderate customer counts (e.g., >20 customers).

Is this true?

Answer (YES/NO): NO